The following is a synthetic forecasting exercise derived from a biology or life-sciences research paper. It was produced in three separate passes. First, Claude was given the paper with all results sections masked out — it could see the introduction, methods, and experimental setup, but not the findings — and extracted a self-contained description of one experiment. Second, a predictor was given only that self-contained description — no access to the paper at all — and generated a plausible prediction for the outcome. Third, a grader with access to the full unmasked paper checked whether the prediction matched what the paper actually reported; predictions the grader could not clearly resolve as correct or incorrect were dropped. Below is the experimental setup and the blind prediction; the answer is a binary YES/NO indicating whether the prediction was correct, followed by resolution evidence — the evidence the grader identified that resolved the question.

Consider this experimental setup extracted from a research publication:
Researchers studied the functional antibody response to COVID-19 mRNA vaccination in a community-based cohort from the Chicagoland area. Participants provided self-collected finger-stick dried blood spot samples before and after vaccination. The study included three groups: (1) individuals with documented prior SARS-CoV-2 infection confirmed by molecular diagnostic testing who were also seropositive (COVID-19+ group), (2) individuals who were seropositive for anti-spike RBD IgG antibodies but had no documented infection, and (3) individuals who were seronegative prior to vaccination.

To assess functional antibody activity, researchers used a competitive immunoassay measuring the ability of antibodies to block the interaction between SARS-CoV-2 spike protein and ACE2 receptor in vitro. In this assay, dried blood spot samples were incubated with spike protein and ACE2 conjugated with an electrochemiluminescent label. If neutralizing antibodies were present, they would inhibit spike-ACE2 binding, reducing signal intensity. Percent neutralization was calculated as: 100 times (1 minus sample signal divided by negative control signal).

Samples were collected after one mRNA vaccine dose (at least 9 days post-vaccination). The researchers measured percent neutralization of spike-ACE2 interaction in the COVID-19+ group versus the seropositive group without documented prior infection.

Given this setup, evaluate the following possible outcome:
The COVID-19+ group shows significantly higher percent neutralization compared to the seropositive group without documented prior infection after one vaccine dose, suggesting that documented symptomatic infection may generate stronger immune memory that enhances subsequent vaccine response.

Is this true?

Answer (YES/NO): YES